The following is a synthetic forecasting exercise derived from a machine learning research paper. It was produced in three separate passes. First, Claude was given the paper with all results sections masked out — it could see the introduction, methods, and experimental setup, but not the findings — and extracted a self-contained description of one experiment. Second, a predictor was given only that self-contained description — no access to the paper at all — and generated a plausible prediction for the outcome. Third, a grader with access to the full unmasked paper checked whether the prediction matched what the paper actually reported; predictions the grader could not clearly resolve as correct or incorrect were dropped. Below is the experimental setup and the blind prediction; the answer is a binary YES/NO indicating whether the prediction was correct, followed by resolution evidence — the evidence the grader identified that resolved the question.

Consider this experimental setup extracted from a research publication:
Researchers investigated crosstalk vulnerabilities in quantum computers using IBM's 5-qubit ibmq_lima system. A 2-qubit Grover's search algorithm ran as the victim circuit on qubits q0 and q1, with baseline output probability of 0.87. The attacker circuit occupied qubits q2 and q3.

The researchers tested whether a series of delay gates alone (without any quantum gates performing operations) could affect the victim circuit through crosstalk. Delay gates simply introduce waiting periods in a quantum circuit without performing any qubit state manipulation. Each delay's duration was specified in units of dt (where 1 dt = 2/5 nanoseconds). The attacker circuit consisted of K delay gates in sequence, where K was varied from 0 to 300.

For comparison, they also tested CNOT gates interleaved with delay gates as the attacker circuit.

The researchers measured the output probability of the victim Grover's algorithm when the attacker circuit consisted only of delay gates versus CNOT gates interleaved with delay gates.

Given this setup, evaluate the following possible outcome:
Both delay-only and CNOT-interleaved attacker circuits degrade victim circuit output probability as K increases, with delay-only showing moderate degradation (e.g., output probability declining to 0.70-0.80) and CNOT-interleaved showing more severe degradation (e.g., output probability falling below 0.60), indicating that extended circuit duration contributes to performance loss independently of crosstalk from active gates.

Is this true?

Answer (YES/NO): NO